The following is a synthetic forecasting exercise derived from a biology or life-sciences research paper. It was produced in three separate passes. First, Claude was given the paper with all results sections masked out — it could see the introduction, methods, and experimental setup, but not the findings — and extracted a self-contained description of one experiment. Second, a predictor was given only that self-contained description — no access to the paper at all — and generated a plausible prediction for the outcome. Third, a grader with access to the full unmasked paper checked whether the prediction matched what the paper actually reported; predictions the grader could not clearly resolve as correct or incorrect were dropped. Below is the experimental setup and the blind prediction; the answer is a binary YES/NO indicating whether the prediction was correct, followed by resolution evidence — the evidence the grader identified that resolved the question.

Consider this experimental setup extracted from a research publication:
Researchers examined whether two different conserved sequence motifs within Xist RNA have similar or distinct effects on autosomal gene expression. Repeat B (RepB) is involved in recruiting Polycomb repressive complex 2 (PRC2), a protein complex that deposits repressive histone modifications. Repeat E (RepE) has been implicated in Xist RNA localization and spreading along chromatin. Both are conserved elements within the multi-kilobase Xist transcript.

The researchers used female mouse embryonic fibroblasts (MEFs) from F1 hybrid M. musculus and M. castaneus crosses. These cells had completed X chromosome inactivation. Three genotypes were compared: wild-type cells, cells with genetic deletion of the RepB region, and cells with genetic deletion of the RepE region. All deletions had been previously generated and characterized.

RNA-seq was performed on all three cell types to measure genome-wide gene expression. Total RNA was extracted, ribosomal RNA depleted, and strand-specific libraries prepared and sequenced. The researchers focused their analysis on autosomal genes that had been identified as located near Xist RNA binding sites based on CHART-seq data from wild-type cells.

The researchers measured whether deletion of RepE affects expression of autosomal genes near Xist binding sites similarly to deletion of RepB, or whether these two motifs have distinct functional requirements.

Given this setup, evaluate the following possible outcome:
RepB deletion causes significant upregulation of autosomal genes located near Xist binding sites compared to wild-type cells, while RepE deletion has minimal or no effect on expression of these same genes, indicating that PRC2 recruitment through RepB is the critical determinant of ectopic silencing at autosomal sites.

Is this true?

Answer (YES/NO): NO